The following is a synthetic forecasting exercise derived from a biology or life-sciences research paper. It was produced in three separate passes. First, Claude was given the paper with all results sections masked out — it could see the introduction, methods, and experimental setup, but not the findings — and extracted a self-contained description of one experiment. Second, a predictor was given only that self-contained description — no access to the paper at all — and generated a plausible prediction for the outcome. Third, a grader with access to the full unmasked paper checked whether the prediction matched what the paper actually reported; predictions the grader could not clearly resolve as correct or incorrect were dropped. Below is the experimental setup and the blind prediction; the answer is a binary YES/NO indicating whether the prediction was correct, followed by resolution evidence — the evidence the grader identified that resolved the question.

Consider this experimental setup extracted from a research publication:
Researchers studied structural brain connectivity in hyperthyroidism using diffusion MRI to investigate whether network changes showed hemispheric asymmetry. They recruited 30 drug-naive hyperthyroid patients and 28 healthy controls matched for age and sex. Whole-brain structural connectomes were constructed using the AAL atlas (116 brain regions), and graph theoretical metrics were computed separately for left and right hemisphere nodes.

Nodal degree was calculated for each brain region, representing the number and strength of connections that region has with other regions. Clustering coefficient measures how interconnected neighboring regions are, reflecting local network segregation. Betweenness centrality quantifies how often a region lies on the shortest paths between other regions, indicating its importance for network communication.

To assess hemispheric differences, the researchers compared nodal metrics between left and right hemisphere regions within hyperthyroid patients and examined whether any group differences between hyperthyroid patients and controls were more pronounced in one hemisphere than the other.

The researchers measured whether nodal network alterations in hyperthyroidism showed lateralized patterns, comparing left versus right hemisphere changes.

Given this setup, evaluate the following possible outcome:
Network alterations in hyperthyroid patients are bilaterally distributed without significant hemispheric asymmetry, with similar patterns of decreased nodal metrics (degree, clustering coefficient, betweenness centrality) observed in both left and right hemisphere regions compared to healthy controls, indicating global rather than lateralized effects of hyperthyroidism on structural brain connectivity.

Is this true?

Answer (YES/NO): NO